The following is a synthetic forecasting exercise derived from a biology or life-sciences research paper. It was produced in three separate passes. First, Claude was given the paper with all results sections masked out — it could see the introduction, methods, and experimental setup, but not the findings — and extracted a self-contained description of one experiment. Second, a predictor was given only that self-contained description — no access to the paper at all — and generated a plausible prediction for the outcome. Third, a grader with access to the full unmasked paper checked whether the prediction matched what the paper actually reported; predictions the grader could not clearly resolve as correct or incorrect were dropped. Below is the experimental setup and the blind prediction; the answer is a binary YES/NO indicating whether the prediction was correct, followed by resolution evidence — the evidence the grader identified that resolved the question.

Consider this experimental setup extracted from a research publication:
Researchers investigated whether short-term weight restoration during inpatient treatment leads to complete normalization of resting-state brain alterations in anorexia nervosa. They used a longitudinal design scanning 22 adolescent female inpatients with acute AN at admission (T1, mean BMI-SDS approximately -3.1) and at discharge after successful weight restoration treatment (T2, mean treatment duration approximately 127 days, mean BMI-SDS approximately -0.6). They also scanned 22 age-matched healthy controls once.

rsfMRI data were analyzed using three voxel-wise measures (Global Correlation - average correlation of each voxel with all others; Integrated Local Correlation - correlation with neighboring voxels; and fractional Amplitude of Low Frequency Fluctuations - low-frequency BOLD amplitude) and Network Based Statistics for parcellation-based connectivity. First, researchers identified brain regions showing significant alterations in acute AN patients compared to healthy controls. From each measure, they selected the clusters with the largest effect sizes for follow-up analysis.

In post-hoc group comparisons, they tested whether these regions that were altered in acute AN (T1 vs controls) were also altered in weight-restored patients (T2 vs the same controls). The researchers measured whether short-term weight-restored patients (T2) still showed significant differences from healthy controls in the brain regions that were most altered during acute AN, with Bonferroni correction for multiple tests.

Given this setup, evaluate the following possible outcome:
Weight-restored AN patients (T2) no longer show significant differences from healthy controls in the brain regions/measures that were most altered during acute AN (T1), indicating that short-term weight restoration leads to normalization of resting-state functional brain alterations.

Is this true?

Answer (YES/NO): NO